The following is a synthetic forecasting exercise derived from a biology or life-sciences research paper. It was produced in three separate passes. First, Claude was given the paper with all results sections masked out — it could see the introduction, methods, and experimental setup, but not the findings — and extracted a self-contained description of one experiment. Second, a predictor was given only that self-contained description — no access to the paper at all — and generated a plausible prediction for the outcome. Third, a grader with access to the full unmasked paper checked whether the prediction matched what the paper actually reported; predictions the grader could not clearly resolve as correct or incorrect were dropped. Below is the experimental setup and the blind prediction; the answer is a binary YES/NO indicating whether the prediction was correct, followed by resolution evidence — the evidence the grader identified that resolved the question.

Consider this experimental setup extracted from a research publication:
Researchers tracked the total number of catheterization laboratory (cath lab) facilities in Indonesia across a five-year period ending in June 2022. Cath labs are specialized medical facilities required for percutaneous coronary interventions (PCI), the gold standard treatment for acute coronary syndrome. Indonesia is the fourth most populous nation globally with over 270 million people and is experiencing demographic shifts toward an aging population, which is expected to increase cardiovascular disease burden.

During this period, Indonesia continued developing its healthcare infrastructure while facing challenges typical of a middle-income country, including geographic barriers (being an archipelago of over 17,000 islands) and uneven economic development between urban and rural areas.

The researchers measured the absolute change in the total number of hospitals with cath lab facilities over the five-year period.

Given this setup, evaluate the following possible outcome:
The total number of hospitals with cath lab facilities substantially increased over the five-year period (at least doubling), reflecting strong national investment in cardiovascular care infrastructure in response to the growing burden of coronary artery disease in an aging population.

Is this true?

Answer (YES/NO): NO